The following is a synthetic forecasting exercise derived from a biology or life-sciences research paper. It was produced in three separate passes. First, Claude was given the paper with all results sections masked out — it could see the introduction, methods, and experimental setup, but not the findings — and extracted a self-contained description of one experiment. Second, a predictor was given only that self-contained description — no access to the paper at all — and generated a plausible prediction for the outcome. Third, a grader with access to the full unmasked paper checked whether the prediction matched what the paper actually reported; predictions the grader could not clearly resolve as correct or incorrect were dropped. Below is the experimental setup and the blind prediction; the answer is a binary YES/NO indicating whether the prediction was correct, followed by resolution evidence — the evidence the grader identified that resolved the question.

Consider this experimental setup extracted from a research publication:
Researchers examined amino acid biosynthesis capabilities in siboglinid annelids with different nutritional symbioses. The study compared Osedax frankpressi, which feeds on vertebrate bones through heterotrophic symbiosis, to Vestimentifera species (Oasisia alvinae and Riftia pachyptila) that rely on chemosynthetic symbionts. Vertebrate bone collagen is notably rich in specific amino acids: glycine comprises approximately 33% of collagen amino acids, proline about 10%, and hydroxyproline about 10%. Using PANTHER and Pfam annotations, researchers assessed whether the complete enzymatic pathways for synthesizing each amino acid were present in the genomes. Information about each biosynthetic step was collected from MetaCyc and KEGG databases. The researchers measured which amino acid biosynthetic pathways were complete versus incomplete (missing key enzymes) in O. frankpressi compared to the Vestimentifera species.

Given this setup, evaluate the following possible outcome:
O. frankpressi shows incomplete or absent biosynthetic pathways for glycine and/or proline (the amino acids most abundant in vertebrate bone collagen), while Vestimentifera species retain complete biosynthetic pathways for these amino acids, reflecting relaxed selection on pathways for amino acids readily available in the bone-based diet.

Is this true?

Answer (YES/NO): YES